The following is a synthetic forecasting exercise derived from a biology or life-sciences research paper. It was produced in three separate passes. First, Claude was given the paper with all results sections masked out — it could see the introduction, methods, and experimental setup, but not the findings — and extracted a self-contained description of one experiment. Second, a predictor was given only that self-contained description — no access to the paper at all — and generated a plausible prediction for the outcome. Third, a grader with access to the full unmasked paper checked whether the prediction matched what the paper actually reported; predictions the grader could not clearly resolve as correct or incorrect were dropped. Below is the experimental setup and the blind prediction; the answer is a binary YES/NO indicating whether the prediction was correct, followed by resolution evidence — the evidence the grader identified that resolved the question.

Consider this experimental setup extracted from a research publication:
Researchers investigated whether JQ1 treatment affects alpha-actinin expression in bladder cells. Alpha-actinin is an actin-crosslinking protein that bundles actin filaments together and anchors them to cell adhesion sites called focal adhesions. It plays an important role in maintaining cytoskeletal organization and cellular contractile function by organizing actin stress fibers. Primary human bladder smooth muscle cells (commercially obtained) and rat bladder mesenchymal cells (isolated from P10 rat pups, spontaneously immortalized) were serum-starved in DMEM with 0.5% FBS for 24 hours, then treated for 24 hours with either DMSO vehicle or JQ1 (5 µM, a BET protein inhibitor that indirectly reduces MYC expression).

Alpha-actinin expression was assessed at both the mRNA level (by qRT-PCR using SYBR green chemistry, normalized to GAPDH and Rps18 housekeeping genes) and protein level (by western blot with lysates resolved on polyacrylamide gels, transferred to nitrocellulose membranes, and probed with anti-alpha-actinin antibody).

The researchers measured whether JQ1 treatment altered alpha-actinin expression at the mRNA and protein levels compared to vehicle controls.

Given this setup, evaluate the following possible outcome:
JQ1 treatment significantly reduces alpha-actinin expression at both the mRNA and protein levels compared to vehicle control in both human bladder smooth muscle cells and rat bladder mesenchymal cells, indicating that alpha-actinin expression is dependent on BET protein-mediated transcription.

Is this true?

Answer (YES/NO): NO